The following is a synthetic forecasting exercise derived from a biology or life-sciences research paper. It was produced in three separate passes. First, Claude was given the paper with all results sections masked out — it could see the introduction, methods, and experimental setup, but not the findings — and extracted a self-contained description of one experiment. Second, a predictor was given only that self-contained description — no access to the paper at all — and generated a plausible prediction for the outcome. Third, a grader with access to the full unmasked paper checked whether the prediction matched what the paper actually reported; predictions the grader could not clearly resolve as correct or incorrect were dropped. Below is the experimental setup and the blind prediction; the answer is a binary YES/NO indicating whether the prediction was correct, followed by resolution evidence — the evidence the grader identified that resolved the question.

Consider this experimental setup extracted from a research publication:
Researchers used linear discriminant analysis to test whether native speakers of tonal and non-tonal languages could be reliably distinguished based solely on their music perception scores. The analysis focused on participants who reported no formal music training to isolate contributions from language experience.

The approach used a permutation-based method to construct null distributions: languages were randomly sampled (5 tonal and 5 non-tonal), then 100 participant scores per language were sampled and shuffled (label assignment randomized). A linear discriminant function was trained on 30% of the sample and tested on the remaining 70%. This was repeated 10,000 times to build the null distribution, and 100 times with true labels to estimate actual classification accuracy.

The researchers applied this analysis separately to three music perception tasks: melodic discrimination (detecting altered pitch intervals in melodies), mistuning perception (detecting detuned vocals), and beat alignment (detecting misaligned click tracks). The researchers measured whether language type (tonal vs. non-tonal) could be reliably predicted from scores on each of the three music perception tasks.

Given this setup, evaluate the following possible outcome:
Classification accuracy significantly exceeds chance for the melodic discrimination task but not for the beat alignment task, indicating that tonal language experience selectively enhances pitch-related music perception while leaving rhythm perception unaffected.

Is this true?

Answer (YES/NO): NO